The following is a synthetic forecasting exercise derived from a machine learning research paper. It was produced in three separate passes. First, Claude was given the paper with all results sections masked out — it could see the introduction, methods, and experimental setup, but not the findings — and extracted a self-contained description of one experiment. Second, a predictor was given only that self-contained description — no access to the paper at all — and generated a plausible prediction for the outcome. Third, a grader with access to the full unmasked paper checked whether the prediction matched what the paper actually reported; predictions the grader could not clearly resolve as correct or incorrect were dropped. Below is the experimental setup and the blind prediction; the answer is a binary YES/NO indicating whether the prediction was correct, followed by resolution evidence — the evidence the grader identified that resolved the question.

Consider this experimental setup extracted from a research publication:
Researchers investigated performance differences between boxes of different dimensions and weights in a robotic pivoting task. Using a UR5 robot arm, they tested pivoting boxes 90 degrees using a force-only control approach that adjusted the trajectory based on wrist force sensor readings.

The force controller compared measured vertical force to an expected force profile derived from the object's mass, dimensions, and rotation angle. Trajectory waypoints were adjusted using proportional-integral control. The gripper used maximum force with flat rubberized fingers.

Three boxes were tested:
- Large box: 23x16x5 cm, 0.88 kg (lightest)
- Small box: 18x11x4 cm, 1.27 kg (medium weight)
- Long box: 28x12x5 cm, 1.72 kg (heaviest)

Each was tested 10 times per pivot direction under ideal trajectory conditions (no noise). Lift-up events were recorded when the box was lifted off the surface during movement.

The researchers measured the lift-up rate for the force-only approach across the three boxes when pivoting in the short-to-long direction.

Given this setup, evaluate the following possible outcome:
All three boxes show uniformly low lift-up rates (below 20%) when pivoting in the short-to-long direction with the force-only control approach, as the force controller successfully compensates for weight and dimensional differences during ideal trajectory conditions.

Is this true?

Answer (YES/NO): NO